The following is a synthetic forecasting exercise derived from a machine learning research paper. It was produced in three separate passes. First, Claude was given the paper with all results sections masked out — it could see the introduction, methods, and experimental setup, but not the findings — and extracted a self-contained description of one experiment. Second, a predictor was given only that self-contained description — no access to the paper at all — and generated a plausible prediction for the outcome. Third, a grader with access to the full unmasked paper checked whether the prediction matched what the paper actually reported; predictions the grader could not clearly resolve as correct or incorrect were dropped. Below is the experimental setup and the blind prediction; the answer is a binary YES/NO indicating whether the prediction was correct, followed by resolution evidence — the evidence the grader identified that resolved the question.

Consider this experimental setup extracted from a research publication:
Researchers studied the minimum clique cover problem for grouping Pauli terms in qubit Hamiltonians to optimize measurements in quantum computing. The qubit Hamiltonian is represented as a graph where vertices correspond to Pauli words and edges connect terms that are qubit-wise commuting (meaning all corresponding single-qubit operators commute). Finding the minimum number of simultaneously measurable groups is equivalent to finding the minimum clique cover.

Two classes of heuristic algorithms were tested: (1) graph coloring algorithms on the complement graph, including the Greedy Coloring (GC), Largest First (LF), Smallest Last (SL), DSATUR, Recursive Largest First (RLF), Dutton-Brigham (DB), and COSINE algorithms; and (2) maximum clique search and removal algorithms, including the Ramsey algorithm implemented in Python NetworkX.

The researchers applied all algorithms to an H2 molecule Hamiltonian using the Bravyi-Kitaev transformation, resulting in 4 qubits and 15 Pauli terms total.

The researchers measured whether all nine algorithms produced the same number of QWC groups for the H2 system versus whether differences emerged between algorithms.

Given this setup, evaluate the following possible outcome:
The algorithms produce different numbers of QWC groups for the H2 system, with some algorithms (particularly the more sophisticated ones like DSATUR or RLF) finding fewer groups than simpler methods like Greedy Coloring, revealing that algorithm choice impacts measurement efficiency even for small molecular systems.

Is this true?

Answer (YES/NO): NO